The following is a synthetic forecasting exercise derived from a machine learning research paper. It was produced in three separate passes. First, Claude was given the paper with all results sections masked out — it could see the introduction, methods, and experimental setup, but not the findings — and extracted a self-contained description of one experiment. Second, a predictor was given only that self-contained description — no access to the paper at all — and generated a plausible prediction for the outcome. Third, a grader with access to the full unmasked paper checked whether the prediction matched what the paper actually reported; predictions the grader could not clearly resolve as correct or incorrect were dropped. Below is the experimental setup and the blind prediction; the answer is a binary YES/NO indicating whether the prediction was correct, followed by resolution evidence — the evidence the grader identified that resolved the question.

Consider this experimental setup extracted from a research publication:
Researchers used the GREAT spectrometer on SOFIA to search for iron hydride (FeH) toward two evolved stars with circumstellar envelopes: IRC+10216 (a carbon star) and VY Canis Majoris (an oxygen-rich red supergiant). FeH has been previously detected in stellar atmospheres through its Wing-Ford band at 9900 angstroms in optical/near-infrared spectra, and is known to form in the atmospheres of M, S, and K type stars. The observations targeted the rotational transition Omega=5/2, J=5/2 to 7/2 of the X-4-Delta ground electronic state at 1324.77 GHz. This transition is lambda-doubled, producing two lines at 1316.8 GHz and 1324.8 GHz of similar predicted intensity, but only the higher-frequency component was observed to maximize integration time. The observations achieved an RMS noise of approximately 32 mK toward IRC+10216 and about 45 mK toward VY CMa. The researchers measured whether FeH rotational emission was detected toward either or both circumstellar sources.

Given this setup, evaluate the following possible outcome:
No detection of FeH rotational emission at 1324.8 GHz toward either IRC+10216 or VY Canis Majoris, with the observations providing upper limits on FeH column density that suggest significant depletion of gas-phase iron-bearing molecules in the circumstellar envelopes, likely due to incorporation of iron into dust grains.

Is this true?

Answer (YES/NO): NO